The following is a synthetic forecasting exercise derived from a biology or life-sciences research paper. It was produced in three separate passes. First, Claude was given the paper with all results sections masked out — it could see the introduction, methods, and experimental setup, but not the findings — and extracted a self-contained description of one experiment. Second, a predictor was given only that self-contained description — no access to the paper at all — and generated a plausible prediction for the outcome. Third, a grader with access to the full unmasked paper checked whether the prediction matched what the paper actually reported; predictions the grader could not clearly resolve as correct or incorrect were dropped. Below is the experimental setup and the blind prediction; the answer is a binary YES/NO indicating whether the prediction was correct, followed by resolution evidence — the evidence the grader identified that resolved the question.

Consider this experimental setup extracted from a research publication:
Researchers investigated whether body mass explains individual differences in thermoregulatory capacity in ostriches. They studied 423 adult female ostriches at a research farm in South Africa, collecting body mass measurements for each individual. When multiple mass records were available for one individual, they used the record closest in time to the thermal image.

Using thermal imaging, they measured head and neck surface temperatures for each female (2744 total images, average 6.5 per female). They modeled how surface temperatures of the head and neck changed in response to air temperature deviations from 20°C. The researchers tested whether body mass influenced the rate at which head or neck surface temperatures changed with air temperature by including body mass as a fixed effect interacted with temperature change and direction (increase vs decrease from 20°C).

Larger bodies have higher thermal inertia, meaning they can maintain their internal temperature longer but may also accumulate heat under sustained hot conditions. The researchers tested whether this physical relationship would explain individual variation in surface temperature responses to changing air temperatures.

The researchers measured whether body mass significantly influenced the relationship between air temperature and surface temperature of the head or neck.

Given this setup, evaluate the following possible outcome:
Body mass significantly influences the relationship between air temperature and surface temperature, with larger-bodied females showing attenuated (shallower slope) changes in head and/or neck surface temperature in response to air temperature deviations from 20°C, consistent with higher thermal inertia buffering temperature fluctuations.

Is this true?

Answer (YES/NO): NO